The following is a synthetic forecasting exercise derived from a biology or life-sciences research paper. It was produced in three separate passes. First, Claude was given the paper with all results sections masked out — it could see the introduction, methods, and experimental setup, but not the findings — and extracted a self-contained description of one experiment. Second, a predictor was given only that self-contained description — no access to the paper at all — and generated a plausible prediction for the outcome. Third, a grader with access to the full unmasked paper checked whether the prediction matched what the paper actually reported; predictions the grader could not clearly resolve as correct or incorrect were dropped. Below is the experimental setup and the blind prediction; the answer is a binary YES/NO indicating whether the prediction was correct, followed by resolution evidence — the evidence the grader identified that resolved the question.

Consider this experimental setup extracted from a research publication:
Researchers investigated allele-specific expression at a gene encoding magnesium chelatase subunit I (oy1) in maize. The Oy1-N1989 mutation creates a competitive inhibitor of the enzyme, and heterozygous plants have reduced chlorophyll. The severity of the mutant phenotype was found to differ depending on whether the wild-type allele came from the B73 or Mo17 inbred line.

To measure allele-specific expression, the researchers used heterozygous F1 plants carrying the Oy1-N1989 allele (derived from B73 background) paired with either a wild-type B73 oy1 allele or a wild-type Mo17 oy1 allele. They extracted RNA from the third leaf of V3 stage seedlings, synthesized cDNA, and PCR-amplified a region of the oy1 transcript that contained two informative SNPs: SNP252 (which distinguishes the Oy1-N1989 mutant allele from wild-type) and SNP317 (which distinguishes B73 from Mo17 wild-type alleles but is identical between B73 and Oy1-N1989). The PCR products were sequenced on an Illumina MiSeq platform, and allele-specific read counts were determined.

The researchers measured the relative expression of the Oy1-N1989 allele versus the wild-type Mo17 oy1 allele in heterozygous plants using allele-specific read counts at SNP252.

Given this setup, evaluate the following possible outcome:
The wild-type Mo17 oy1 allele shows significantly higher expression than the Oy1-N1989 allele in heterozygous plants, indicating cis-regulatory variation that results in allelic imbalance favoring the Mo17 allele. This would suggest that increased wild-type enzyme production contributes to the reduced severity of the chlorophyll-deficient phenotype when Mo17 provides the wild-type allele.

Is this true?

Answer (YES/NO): NO